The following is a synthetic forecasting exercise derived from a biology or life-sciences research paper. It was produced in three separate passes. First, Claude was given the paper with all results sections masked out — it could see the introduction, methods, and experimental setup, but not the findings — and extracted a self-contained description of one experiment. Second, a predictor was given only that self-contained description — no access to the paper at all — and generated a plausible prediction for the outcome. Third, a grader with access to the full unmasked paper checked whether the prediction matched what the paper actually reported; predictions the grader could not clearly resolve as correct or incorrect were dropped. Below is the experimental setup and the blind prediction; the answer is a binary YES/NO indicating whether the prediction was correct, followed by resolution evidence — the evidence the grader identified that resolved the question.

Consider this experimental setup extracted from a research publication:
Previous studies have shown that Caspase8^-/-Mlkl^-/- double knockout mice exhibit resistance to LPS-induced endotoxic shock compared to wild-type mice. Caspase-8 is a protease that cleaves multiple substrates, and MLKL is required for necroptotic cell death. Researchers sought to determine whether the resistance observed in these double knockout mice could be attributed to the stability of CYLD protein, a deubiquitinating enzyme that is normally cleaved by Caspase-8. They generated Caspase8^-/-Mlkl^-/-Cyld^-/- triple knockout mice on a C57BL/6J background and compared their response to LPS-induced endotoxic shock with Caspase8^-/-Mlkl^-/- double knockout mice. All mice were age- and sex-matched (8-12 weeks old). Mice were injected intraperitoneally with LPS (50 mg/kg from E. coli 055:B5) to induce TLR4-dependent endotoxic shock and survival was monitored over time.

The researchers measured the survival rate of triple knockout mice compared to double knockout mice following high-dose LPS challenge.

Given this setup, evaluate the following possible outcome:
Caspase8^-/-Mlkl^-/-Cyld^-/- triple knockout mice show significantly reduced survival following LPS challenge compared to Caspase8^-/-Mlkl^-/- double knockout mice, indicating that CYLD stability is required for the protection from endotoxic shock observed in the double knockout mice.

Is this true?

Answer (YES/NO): YES